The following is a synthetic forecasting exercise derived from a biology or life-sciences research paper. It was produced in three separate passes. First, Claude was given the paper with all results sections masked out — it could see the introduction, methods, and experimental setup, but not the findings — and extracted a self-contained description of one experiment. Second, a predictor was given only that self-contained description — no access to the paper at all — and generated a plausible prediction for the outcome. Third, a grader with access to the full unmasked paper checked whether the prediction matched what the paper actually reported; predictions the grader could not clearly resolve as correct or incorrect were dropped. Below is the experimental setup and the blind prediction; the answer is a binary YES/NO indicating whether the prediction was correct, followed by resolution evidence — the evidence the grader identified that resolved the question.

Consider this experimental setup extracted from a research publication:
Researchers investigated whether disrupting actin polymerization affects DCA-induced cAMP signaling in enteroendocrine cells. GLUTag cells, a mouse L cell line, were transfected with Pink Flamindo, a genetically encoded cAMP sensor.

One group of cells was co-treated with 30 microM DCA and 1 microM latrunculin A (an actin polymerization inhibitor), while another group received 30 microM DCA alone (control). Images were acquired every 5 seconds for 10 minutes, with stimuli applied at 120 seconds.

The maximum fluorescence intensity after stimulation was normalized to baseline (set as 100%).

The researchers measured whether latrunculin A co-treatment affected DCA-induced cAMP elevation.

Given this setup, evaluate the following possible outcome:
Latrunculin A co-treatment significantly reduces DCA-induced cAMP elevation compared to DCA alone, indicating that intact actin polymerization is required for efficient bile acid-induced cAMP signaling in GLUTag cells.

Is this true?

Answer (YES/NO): NO